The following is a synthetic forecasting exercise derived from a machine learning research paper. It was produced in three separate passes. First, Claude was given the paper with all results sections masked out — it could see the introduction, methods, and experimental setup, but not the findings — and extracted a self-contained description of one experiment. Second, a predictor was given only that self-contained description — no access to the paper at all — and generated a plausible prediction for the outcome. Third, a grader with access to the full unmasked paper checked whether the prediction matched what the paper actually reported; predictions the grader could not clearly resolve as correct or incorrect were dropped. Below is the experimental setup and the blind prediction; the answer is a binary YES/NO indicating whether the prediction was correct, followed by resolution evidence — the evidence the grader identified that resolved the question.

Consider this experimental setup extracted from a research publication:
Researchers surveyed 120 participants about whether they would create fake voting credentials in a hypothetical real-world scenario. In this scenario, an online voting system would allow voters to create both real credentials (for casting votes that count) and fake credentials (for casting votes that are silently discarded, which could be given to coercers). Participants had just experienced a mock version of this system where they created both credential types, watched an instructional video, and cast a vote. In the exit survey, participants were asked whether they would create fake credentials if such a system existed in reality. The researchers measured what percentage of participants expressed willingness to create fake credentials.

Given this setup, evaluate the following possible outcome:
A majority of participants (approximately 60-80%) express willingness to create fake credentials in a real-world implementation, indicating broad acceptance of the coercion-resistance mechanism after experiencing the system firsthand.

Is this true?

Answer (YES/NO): NO